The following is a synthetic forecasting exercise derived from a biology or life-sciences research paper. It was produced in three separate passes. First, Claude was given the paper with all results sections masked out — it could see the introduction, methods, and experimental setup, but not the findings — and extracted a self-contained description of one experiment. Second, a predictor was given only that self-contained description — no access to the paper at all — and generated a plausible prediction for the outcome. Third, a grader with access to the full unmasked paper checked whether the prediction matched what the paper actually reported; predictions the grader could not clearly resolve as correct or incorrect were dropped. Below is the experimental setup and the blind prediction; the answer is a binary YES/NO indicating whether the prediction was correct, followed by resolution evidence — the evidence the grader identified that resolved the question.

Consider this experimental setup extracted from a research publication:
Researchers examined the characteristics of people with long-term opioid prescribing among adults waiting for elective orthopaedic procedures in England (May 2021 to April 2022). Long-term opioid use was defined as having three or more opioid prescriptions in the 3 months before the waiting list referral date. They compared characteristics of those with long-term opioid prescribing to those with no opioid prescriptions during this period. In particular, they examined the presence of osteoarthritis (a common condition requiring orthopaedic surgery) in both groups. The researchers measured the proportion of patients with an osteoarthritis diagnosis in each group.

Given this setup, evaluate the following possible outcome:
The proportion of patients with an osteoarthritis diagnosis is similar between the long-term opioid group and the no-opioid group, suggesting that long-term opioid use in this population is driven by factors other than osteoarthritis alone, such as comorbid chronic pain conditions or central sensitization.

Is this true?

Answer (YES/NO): NO